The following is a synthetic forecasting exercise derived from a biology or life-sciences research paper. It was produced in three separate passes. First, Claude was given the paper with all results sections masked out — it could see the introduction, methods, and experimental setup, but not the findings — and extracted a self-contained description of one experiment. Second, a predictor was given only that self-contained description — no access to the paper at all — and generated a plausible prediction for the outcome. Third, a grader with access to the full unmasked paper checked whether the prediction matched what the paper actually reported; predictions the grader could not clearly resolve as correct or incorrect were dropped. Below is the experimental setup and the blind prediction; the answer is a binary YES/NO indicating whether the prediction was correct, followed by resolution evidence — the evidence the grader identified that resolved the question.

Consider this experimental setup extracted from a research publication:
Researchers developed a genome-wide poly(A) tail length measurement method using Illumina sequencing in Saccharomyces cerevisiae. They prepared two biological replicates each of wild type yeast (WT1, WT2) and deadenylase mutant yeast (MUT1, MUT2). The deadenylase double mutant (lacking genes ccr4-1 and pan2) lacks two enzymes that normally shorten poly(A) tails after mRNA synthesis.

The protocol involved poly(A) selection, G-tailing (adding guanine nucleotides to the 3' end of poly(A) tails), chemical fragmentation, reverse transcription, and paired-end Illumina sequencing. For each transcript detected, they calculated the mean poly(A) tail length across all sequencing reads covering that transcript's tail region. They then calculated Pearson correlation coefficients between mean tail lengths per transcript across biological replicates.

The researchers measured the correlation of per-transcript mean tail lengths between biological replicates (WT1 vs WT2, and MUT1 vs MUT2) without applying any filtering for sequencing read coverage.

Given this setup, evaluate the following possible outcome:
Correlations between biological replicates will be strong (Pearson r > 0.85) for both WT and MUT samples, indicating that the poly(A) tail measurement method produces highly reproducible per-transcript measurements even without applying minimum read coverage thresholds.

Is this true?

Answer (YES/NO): NO